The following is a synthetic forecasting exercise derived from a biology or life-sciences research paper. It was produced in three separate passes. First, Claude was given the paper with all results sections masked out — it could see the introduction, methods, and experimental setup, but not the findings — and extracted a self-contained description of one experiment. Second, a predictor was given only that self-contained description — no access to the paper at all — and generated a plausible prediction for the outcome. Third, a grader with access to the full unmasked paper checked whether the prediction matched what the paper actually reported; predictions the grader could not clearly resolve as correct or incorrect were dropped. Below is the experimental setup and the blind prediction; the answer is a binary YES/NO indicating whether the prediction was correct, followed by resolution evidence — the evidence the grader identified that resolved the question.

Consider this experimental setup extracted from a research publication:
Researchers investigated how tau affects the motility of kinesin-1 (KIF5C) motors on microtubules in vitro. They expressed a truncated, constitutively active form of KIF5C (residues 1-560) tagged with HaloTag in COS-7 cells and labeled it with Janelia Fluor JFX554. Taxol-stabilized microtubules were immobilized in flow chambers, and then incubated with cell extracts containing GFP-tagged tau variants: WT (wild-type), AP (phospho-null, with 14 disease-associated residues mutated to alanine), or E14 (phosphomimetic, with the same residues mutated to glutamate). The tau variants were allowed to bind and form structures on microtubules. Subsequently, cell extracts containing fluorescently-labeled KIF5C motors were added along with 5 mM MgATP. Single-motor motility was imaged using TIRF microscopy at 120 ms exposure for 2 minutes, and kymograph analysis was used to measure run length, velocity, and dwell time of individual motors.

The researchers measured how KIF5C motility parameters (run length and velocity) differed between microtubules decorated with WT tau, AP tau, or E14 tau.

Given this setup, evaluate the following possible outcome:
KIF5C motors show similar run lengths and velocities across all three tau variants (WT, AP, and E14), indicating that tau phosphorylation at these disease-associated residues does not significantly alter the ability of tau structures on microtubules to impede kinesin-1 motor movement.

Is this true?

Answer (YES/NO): NO